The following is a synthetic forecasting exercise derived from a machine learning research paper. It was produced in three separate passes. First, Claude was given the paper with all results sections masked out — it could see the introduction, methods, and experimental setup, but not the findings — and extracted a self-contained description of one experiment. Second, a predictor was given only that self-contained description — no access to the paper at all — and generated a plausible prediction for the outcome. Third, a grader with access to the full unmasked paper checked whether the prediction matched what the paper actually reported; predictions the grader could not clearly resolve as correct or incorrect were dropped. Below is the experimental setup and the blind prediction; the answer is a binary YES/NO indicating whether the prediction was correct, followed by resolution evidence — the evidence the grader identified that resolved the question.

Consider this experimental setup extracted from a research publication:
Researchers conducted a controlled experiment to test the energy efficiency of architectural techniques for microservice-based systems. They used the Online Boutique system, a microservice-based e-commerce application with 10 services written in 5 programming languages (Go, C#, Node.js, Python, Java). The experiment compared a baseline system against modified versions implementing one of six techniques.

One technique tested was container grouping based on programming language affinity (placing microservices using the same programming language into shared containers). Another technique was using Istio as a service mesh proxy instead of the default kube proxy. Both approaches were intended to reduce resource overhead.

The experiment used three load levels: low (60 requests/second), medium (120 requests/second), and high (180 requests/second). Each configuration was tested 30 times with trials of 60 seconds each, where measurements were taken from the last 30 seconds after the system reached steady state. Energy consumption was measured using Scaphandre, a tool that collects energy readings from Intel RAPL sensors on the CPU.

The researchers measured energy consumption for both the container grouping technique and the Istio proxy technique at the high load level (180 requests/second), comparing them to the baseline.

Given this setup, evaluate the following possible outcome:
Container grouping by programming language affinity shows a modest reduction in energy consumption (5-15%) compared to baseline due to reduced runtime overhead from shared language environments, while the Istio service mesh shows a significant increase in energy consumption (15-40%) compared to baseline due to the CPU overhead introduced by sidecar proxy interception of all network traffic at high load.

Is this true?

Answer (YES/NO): NO